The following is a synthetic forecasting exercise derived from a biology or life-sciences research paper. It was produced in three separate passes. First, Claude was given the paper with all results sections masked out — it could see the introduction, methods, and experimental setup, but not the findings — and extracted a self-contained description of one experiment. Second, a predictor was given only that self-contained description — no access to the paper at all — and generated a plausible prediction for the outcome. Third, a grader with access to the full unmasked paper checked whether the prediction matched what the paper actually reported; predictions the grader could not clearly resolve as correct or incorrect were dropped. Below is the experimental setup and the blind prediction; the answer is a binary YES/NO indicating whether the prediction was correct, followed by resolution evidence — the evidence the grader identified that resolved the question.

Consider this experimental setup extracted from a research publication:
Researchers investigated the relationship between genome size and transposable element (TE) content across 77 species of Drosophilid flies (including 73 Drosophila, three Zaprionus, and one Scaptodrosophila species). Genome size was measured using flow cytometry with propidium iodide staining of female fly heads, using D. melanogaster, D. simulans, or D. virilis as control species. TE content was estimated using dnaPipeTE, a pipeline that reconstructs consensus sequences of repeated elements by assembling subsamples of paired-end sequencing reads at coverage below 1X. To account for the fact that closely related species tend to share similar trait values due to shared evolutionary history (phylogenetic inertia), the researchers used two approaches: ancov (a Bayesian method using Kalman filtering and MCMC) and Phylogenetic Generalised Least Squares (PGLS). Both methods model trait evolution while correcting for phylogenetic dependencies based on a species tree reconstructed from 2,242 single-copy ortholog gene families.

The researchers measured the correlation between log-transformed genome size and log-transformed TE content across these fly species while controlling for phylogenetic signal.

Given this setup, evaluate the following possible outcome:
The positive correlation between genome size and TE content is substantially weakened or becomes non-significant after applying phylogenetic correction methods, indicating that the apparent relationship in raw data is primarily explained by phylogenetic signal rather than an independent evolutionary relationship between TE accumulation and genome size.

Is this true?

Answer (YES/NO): NO